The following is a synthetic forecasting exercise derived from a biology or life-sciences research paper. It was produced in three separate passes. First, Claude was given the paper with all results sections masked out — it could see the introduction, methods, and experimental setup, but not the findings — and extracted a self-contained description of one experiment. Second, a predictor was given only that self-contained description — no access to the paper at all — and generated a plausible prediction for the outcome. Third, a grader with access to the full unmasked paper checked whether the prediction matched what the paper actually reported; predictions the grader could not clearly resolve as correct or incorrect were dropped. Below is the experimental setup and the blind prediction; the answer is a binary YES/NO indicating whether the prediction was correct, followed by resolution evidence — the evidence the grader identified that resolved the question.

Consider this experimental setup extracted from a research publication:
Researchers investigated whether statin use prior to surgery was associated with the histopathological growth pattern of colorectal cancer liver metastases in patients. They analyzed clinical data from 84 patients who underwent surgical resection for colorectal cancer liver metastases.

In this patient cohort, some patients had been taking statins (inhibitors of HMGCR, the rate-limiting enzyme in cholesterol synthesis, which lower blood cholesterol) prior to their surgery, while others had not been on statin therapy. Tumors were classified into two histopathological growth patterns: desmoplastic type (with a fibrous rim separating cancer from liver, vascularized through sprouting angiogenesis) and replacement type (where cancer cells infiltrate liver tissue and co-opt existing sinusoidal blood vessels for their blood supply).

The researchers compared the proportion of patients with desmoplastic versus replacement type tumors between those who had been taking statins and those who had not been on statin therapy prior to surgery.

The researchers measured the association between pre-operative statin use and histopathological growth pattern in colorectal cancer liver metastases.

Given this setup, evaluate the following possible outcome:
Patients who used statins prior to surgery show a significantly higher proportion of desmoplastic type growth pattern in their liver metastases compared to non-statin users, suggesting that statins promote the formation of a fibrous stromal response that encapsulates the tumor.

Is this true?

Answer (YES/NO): NO